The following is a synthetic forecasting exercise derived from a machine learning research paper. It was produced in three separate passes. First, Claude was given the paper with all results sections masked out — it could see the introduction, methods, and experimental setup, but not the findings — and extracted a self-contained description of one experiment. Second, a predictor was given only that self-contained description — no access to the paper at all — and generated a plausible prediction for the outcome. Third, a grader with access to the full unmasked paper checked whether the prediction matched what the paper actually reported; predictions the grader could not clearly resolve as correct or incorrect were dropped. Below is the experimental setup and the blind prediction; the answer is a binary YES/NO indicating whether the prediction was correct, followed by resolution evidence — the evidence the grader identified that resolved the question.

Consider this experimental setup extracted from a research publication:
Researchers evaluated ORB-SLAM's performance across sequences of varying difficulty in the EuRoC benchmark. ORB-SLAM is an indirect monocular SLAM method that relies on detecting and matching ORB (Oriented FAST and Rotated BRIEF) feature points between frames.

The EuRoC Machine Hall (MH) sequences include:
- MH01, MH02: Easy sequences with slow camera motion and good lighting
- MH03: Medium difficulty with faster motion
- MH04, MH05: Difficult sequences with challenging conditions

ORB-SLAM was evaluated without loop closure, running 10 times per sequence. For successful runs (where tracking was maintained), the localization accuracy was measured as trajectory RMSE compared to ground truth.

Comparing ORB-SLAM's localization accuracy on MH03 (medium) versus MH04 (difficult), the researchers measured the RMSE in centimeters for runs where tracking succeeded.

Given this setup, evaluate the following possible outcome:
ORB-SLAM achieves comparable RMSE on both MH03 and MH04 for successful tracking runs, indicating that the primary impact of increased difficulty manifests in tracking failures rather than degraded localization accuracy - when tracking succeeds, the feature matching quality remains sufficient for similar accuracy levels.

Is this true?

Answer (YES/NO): NO